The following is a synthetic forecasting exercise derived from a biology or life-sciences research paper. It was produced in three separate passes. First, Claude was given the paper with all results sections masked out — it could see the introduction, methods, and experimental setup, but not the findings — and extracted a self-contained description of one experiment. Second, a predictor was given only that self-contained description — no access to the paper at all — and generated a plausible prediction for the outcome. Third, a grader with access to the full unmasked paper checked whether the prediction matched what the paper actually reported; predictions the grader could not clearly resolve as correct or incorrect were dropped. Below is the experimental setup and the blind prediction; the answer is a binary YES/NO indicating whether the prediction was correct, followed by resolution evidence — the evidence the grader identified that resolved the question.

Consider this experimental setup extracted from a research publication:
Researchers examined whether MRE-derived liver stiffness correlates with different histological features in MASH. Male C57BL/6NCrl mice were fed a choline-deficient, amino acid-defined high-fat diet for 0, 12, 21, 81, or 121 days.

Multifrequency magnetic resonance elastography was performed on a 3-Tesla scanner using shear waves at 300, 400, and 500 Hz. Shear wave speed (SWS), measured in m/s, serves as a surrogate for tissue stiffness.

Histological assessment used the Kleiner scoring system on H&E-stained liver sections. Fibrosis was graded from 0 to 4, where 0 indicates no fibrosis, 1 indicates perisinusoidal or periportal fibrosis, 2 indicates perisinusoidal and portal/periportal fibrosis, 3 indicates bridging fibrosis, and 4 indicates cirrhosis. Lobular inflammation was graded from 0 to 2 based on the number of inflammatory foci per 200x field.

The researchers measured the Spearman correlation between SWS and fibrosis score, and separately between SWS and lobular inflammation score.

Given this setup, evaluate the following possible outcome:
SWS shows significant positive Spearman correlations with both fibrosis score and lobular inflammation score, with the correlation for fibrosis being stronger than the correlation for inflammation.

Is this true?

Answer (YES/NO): NO